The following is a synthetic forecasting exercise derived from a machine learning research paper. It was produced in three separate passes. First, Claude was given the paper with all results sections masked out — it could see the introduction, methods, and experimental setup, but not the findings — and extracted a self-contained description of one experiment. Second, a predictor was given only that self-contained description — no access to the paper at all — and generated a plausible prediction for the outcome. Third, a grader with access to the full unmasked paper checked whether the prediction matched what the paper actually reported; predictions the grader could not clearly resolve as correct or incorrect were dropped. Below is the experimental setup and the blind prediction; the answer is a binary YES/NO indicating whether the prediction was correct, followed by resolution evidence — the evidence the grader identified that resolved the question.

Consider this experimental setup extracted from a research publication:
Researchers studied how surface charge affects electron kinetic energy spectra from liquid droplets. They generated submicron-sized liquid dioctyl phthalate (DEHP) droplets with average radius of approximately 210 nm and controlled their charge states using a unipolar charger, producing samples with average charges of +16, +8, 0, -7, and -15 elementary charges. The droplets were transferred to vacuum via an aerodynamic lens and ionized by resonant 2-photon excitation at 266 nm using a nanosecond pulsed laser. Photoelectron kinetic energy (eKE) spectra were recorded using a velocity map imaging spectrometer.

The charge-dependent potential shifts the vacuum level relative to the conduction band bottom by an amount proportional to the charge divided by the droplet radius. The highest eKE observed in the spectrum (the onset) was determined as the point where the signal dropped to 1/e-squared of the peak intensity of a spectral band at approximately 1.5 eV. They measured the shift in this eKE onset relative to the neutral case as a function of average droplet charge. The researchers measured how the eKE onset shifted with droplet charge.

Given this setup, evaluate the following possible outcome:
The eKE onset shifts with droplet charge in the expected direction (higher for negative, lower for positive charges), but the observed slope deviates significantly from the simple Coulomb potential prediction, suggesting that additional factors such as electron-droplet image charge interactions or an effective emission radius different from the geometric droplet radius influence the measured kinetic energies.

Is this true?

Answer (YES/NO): NO